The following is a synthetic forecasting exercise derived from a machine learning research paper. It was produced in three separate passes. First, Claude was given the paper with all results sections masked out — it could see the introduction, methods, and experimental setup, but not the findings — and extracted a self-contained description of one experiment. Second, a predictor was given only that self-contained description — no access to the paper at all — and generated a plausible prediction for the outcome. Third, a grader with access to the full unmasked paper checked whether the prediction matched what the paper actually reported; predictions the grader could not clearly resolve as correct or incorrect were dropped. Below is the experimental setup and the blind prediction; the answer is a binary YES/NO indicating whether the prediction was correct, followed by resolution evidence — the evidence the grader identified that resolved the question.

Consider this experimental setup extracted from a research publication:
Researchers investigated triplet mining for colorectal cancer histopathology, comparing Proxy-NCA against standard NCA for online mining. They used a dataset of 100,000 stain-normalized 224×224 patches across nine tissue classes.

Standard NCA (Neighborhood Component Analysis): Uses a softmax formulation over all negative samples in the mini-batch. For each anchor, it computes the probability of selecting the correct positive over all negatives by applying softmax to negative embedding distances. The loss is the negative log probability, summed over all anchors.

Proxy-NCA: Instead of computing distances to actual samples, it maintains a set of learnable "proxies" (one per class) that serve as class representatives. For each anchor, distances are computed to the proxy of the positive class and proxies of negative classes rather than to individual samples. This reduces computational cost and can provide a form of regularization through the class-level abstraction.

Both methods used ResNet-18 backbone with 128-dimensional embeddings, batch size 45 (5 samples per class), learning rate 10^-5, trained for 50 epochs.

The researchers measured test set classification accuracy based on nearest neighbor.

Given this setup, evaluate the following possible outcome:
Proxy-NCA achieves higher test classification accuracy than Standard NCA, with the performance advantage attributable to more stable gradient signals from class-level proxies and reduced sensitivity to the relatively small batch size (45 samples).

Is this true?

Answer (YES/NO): NO